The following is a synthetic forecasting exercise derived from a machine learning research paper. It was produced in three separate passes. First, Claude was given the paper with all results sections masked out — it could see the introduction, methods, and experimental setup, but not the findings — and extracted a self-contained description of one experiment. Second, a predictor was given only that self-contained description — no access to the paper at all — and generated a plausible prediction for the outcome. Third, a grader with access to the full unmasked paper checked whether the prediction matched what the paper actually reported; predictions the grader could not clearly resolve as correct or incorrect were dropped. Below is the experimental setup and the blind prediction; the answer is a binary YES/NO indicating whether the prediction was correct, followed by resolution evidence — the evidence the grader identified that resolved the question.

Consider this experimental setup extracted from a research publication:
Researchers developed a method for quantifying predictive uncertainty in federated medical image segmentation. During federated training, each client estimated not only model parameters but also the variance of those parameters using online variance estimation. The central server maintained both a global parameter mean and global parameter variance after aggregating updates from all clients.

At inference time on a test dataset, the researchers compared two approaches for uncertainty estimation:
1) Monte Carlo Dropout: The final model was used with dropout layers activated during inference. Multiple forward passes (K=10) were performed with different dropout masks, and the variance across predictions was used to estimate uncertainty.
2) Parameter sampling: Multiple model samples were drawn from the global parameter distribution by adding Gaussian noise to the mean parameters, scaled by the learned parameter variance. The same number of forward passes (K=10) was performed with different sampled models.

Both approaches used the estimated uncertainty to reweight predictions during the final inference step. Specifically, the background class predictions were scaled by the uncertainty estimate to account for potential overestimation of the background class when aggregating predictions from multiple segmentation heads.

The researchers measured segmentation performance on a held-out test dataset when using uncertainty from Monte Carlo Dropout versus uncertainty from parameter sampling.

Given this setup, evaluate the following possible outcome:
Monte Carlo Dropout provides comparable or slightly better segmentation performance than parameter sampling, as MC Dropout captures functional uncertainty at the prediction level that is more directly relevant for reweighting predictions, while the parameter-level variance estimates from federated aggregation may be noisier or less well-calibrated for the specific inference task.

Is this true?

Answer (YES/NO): NO